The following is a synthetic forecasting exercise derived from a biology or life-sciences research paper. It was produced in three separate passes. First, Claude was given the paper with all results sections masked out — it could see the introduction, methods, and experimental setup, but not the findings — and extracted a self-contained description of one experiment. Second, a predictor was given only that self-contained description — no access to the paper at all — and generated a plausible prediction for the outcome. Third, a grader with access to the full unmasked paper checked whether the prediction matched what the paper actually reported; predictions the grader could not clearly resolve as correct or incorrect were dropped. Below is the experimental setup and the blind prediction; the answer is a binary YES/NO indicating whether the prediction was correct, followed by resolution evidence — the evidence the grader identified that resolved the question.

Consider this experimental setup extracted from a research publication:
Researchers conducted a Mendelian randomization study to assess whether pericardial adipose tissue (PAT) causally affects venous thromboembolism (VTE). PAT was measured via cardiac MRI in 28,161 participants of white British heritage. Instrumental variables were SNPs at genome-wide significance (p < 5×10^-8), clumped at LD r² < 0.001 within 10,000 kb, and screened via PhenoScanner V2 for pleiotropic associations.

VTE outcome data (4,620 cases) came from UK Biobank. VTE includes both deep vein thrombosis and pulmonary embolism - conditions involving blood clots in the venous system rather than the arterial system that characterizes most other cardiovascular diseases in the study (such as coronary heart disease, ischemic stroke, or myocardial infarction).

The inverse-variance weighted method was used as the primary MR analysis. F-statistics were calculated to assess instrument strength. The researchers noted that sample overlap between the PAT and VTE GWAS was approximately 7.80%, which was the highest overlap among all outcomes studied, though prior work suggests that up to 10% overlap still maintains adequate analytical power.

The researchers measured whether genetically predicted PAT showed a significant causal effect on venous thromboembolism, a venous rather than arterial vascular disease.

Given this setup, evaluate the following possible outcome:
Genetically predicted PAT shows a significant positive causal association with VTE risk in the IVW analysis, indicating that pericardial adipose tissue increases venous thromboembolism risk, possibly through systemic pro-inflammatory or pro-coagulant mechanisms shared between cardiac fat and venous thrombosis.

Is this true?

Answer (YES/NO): YES